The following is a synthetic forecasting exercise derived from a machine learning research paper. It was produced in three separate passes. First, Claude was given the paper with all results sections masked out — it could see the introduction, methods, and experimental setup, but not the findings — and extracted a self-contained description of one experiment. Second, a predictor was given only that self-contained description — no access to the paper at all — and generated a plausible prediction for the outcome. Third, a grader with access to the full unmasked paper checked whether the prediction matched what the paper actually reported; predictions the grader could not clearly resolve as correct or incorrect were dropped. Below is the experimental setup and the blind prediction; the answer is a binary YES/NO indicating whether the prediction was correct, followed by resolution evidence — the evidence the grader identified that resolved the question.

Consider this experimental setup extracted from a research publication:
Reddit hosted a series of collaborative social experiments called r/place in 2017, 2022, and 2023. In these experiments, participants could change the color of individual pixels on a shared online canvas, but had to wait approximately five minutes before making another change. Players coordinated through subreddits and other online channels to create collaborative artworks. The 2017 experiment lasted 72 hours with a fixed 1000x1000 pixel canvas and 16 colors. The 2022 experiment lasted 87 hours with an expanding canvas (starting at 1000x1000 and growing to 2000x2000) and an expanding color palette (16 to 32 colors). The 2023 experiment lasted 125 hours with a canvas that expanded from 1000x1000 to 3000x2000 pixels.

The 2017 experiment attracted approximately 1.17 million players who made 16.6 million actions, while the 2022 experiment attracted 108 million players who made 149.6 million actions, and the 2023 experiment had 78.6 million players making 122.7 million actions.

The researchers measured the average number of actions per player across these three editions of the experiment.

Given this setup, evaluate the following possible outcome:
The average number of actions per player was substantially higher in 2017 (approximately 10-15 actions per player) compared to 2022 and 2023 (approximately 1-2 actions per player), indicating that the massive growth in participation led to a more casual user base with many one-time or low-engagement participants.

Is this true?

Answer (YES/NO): YES